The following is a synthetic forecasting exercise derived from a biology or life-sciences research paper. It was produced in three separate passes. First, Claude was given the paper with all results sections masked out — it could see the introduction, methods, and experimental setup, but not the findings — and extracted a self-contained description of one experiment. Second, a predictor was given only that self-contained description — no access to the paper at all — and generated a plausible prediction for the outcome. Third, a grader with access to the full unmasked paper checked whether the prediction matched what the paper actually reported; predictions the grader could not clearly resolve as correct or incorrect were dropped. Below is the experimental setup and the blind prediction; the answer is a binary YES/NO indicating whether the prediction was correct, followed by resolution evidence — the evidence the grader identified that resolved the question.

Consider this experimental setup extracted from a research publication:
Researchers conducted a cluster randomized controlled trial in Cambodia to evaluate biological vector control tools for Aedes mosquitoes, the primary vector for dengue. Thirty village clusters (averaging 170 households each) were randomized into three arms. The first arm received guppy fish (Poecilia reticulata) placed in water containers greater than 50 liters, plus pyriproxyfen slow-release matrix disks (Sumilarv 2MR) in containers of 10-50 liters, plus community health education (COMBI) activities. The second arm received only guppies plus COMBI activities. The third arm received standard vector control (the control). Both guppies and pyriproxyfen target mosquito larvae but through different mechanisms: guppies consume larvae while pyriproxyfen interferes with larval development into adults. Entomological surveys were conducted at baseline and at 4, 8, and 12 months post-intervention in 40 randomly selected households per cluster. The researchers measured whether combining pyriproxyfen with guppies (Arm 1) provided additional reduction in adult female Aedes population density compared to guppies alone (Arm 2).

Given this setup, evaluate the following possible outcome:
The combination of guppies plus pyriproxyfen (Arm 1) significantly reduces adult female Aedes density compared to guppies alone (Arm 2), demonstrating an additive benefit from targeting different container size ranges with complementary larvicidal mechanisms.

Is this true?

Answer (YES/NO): NO